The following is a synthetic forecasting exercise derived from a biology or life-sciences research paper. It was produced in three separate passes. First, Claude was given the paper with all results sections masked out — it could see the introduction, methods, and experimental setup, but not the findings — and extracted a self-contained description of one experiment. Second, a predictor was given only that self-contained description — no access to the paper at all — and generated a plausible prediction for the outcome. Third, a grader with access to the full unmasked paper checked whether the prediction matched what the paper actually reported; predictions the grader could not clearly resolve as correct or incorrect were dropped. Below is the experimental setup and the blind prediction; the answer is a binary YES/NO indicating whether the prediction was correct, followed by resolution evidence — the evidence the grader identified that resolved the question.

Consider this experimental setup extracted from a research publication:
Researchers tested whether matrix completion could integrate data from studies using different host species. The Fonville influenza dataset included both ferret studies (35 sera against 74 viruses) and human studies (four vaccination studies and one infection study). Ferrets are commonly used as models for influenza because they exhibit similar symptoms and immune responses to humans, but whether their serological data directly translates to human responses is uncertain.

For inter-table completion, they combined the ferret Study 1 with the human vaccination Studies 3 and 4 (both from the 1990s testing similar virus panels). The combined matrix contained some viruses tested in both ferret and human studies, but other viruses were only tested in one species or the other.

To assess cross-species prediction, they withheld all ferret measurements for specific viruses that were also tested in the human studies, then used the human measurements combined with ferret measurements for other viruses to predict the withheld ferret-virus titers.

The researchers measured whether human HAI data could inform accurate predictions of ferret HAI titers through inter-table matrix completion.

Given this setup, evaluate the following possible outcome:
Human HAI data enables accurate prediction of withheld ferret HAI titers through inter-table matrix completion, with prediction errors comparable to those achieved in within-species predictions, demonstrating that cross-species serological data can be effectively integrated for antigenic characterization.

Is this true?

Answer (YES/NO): NO